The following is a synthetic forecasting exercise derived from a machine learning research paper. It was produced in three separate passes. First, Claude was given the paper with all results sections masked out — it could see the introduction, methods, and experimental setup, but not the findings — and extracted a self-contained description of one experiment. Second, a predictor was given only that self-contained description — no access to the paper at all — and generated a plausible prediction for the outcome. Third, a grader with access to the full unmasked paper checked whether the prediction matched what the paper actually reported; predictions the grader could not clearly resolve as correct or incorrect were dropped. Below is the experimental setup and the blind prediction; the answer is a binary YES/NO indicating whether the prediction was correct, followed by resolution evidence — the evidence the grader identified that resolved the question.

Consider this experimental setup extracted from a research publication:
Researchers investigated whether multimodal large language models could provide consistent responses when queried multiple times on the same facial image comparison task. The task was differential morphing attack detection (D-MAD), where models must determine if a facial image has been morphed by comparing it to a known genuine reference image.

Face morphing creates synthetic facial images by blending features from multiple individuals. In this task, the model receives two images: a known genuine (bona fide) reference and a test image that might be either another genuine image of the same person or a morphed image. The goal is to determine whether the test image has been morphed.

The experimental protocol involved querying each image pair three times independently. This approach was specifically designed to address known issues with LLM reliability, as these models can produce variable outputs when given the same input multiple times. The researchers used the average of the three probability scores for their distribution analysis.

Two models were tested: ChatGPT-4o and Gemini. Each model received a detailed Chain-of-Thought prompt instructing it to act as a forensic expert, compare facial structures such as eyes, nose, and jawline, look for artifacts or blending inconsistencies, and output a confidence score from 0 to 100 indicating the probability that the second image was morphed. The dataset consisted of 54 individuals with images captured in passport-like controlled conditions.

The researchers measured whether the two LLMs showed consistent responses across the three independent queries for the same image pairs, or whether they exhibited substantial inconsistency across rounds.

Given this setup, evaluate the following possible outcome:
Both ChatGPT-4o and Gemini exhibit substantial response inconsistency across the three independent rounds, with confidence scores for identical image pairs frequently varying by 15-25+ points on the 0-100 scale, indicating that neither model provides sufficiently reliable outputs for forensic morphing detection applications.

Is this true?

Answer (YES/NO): NO